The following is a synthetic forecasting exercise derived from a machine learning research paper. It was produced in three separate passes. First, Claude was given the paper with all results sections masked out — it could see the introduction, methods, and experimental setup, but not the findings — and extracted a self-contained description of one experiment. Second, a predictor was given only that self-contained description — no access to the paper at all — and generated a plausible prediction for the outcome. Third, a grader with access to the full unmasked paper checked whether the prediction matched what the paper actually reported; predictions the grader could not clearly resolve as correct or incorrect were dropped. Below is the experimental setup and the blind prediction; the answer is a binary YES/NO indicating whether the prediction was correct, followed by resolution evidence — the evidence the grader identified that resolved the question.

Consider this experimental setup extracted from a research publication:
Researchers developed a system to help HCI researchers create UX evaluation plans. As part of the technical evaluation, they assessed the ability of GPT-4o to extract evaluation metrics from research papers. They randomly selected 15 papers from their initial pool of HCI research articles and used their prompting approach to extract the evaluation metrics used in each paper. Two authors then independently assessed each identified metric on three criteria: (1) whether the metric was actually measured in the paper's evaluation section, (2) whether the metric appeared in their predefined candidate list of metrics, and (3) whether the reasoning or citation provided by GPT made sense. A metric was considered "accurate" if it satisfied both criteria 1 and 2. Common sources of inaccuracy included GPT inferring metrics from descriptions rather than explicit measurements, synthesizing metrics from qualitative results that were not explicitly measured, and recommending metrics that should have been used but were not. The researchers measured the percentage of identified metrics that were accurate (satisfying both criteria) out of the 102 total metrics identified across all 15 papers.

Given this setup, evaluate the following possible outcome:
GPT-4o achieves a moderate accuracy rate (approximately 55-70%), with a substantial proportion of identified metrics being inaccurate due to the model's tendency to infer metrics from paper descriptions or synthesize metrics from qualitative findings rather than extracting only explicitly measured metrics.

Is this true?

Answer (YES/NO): NO